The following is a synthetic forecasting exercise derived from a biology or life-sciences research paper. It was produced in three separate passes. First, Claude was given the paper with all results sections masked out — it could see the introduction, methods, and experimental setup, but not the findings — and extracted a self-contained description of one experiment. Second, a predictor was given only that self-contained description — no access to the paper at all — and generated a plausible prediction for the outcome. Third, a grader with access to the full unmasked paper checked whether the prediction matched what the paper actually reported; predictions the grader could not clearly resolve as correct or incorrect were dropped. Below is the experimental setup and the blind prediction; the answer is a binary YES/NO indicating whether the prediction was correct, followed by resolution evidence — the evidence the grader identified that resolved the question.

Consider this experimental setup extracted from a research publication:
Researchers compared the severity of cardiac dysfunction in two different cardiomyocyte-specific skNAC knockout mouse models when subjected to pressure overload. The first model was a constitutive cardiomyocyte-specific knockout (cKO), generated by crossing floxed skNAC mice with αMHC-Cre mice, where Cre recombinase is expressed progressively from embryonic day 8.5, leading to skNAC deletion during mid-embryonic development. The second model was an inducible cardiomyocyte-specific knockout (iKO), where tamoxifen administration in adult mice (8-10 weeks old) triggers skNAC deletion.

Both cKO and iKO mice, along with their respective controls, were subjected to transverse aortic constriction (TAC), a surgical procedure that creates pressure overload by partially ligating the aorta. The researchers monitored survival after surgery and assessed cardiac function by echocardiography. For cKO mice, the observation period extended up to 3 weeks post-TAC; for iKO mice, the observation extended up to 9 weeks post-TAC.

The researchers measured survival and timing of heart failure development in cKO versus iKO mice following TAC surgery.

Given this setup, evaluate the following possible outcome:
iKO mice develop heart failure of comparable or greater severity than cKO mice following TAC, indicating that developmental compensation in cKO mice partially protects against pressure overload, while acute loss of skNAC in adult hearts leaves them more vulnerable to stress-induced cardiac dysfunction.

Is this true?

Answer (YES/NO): NO